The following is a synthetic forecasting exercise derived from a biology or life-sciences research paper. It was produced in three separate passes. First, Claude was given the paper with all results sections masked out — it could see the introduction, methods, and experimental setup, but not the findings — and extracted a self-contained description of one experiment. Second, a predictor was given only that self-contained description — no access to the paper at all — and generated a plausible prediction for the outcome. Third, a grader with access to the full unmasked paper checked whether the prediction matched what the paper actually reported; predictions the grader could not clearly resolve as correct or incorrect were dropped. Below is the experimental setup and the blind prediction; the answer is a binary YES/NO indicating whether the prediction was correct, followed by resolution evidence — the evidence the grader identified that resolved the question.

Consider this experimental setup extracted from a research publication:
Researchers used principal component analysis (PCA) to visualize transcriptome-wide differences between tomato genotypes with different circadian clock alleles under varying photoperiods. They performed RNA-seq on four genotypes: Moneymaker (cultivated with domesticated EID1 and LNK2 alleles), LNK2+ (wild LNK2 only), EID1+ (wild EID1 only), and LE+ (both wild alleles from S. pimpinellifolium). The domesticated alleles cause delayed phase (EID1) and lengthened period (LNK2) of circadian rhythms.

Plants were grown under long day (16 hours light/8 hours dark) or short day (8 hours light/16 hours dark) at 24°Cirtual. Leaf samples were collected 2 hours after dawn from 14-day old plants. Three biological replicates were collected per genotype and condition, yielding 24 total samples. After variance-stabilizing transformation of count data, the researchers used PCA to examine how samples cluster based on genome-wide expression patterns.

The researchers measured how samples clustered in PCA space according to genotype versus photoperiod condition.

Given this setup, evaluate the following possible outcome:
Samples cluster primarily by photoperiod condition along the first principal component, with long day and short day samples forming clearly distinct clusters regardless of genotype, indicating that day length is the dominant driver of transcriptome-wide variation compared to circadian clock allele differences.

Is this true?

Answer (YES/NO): YES